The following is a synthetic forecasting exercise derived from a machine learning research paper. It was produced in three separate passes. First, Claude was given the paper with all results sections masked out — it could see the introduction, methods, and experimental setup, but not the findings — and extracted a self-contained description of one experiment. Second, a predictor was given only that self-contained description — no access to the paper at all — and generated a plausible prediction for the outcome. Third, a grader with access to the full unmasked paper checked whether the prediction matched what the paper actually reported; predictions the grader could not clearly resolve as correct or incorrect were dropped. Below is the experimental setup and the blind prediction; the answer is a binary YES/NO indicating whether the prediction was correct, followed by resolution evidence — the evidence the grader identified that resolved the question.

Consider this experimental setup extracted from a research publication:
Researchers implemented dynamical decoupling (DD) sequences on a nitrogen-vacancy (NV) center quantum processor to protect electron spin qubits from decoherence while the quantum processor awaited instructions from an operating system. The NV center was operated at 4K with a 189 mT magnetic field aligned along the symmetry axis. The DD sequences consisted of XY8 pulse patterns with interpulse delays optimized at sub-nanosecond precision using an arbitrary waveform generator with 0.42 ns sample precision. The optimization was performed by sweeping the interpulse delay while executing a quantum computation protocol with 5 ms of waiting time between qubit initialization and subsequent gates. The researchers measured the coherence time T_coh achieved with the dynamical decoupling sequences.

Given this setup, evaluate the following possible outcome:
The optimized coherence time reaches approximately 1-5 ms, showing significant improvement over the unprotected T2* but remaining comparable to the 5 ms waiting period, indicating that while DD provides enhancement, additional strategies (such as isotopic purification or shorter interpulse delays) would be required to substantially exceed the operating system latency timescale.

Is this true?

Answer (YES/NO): NO